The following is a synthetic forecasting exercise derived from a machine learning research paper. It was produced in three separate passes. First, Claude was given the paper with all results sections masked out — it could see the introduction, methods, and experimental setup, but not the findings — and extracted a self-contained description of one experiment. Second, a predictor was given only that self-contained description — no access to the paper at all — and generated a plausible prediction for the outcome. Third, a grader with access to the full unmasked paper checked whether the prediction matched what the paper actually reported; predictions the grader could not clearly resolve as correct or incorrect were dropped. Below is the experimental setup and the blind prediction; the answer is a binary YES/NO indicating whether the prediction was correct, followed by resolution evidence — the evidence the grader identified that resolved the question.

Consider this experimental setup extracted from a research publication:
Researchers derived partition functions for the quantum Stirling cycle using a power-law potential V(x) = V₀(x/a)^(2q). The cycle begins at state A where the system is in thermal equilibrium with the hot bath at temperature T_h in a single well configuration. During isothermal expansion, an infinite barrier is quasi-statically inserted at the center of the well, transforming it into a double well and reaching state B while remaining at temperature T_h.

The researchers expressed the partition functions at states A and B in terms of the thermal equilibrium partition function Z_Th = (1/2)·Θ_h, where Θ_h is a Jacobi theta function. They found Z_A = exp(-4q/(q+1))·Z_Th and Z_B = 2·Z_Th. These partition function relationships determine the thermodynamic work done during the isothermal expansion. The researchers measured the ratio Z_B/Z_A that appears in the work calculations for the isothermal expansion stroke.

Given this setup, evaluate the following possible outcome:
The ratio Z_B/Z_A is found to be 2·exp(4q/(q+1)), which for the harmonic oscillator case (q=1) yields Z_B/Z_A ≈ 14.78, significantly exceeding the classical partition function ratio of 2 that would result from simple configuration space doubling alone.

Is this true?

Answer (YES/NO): YES